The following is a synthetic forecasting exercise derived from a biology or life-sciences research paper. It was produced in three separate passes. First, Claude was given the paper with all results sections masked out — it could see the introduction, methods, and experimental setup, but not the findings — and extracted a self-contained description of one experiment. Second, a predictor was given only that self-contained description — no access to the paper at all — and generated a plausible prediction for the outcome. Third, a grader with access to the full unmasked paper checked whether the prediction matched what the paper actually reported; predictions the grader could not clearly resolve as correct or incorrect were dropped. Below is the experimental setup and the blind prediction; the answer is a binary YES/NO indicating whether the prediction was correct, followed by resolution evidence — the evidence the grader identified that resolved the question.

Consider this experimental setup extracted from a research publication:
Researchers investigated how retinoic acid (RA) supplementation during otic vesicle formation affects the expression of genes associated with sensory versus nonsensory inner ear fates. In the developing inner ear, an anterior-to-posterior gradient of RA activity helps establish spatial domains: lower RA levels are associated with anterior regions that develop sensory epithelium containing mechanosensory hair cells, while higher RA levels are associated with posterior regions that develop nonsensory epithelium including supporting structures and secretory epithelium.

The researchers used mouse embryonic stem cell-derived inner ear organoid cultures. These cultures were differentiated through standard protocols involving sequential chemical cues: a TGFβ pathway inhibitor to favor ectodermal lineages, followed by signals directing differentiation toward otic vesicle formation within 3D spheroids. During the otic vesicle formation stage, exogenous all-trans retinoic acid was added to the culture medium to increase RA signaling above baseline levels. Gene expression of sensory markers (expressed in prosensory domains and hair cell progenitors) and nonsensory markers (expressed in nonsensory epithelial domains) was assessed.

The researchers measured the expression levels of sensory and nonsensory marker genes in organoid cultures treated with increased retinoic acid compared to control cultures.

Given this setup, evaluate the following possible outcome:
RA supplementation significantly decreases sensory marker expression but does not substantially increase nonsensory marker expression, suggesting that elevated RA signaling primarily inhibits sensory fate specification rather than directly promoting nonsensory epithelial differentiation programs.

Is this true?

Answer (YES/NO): NO